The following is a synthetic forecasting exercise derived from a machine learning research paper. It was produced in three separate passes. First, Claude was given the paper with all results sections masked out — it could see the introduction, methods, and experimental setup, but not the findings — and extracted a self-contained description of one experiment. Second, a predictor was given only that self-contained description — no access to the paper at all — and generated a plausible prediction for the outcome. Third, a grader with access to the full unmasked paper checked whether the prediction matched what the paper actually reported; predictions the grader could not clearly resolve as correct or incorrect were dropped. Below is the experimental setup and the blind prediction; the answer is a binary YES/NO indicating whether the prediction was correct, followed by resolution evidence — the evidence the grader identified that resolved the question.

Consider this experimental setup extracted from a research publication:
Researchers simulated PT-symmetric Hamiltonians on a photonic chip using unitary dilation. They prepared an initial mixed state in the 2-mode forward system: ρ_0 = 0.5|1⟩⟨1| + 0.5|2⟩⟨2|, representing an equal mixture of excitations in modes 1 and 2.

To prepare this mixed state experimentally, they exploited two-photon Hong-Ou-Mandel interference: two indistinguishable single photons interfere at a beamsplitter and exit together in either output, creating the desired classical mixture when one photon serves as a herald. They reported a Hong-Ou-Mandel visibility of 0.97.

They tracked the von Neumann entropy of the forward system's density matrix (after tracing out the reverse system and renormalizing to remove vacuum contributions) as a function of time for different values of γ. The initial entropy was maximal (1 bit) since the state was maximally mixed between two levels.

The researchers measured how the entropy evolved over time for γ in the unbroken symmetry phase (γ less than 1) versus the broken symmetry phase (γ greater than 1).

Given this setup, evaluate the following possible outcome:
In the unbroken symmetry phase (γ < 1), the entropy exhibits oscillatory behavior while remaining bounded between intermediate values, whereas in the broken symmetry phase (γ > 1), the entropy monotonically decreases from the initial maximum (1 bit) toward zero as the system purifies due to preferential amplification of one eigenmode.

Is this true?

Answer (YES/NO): NO